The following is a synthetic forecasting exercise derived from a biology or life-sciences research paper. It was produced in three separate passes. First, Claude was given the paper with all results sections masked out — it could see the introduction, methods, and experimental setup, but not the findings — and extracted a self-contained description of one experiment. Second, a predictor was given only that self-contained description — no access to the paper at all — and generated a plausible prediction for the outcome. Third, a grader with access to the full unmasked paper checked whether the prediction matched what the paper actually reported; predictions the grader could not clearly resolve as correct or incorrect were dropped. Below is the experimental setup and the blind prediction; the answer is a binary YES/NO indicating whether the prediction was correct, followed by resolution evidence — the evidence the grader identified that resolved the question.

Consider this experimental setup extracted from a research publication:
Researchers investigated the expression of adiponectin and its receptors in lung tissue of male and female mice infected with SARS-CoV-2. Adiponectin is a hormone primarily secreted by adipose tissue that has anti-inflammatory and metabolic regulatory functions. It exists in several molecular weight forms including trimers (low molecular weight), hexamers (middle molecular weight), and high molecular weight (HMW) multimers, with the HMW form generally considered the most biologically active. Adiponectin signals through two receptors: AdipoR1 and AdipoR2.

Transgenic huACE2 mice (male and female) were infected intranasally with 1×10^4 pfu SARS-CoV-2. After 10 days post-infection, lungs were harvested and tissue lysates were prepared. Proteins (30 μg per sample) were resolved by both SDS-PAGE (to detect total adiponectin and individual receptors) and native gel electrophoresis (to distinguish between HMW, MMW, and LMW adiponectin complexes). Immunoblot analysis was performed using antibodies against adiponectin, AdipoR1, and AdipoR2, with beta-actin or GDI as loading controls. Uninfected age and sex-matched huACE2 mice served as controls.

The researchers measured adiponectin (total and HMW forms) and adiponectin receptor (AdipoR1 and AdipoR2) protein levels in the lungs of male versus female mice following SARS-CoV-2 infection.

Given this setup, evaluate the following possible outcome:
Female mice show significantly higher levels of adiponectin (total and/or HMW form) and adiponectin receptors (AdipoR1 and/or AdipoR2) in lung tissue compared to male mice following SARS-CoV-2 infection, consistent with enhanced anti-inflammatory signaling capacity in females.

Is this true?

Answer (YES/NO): NO